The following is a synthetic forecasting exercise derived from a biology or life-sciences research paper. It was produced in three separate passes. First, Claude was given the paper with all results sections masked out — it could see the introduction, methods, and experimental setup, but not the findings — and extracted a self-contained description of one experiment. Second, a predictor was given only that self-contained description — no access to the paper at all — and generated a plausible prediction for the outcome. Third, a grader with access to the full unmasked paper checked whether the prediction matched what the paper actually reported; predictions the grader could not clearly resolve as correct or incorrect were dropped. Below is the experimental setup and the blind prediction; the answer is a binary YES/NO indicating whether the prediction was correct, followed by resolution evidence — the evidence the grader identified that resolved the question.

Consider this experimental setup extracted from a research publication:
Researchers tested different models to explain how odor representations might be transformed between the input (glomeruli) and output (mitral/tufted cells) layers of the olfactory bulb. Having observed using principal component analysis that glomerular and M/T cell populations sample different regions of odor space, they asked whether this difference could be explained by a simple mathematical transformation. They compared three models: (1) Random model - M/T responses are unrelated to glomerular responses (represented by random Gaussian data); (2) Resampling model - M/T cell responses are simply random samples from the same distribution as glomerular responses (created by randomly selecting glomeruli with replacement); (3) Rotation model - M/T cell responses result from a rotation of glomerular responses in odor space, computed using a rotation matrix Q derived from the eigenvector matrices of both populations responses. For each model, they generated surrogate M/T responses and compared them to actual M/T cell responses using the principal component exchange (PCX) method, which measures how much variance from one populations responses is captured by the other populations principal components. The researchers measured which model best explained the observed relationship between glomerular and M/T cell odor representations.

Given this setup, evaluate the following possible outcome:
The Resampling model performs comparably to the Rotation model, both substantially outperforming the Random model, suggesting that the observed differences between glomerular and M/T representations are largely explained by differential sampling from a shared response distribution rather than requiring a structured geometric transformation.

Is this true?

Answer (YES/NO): NO